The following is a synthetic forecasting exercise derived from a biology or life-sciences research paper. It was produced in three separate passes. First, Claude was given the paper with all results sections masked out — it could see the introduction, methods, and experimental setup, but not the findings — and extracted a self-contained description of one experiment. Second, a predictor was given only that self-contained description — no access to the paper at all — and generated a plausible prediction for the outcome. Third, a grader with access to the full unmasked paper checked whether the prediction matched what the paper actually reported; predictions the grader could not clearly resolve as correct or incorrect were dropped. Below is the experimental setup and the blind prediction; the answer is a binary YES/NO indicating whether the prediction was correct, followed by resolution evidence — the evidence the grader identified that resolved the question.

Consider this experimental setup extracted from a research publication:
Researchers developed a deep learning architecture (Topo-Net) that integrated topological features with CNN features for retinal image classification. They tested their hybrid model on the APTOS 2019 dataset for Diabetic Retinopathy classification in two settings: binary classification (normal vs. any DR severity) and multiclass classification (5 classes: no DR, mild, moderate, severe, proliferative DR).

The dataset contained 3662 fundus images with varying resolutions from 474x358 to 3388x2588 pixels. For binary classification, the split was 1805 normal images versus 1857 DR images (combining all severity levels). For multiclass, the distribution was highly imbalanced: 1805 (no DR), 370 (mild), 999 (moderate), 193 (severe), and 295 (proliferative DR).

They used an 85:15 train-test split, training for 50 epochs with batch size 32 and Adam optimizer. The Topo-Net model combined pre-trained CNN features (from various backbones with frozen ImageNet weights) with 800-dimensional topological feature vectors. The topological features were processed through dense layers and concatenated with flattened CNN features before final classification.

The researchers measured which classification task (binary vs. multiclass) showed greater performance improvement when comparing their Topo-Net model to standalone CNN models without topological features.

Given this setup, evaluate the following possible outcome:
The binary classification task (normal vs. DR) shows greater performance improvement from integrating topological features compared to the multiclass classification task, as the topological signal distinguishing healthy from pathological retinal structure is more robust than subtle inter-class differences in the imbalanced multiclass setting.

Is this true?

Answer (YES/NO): NO